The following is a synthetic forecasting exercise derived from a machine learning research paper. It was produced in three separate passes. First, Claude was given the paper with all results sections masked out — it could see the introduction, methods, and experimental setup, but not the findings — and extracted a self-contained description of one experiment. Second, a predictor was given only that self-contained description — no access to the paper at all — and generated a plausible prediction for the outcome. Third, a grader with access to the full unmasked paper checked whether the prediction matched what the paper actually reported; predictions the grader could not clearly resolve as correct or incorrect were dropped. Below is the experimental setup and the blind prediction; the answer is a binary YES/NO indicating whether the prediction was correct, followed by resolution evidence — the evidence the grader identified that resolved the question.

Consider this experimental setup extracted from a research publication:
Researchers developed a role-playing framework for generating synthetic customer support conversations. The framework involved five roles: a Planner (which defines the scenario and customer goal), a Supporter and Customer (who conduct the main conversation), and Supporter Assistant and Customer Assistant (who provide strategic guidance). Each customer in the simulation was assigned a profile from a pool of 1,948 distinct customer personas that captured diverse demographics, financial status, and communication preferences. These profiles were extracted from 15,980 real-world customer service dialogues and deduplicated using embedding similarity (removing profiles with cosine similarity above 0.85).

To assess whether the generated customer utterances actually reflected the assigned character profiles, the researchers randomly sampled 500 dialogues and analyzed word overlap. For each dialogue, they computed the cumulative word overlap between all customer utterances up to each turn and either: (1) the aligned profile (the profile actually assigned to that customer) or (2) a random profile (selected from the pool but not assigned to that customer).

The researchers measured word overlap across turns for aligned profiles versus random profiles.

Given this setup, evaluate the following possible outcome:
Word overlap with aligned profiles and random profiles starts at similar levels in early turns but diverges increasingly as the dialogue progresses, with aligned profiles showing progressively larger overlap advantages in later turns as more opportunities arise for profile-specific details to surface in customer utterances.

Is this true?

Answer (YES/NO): NO